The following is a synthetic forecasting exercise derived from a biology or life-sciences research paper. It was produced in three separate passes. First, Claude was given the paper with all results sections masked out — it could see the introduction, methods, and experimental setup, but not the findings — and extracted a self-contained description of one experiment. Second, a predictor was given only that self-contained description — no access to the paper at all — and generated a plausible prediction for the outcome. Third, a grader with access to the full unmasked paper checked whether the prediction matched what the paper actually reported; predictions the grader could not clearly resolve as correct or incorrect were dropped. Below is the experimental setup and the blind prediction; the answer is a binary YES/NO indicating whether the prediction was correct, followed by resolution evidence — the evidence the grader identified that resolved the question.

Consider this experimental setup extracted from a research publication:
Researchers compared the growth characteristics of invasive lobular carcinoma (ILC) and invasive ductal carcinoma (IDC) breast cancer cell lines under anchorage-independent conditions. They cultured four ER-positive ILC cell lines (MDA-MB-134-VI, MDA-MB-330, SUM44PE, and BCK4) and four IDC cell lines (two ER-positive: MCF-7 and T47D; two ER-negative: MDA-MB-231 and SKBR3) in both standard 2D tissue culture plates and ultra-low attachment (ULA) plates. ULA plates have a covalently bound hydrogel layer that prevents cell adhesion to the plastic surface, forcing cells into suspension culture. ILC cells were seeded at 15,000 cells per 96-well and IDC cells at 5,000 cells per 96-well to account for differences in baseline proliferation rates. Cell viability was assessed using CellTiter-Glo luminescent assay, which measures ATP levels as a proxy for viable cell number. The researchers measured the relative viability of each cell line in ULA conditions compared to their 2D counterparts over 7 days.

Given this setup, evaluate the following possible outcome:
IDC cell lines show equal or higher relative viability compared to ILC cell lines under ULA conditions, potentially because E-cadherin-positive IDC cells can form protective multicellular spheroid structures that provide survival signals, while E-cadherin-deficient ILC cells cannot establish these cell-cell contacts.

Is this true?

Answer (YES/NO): NO